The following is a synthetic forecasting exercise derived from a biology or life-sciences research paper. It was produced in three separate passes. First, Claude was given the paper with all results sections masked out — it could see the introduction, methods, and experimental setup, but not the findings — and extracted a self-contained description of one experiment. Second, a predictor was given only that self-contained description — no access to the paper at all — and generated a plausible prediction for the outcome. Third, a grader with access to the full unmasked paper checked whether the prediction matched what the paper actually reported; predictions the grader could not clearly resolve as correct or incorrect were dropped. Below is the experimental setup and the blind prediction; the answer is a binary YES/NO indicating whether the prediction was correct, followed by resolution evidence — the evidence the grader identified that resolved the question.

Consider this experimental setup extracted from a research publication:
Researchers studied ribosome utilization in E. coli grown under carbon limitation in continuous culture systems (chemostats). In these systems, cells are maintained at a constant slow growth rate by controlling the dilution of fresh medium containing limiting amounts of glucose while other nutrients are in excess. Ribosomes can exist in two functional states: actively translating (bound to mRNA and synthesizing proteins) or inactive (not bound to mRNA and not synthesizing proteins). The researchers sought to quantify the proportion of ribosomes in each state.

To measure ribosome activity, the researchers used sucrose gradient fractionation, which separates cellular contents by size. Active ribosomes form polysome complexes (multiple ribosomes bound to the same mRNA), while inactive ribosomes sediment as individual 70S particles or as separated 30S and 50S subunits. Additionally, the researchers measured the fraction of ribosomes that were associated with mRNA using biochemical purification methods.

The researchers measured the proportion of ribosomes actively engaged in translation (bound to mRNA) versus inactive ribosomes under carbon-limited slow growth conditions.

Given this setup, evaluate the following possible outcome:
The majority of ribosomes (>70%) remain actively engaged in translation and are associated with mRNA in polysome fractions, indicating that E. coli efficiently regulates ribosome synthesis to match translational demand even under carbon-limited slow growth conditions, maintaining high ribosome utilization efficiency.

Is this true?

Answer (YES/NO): NO